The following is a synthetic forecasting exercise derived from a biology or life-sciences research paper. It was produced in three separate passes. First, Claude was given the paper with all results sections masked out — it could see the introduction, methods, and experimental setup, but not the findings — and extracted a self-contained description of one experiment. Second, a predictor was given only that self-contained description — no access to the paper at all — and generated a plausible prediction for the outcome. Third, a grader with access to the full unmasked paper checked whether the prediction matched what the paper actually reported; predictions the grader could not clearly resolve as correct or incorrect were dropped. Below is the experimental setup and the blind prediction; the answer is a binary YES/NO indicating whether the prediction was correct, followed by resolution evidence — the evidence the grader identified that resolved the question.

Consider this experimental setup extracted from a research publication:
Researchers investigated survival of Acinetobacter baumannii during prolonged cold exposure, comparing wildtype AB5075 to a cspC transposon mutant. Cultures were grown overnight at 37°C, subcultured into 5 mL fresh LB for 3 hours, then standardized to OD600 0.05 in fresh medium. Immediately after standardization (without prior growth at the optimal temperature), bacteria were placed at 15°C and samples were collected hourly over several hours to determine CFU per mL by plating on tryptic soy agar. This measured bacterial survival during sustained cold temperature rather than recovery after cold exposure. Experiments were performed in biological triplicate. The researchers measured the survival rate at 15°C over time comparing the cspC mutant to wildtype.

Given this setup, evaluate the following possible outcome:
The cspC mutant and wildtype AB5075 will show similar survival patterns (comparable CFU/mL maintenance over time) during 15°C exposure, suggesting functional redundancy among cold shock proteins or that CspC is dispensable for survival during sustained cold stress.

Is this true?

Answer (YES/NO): YES